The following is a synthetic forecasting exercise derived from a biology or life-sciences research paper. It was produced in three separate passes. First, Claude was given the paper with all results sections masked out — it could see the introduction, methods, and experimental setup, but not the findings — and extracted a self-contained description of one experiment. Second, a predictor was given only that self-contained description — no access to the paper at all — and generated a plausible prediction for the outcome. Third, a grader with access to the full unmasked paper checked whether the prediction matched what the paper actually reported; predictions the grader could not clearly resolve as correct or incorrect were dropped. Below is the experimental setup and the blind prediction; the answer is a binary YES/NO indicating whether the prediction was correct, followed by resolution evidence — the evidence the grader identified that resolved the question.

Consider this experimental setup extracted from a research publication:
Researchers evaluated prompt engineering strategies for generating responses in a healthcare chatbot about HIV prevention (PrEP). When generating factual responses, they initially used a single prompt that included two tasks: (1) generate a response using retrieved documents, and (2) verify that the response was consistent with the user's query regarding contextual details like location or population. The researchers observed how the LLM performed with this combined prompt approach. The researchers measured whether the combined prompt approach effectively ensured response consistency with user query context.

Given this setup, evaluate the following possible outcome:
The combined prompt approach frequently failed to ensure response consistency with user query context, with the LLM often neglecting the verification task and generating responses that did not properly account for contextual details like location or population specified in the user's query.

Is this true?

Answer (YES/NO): YES